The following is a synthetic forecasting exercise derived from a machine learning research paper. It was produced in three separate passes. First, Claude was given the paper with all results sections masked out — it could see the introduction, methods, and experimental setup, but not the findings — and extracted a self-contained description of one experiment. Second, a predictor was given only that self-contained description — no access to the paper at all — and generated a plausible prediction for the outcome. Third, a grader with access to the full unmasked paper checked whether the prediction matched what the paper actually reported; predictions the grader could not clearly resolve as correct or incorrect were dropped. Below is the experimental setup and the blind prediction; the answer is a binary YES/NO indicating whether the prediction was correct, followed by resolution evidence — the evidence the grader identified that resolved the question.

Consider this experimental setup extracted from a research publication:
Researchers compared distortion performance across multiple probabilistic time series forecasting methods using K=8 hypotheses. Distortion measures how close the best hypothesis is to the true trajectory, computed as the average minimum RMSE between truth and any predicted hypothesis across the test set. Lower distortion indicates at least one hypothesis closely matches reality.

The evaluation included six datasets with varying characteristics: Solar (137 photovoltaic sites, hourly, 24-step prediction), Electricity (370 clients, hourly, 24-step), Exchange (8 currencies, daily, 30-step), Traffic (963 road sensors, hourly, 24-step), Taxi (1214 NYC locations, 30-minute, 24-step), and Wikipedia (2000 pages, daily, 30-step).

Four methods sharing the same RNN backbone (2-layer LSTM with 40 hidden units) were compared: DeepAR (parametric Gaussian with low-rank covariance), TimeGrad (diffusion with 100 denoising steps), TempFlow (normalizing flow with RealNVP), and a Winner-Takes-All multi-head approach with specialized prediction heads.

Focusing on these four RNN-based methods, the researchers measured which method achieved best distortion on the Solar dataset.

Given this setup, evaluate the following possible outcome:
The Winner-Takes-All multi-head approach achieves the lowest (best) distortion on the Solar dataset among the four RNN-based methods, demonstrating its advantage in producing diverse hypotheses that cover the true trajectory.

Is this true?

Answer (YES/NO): YES